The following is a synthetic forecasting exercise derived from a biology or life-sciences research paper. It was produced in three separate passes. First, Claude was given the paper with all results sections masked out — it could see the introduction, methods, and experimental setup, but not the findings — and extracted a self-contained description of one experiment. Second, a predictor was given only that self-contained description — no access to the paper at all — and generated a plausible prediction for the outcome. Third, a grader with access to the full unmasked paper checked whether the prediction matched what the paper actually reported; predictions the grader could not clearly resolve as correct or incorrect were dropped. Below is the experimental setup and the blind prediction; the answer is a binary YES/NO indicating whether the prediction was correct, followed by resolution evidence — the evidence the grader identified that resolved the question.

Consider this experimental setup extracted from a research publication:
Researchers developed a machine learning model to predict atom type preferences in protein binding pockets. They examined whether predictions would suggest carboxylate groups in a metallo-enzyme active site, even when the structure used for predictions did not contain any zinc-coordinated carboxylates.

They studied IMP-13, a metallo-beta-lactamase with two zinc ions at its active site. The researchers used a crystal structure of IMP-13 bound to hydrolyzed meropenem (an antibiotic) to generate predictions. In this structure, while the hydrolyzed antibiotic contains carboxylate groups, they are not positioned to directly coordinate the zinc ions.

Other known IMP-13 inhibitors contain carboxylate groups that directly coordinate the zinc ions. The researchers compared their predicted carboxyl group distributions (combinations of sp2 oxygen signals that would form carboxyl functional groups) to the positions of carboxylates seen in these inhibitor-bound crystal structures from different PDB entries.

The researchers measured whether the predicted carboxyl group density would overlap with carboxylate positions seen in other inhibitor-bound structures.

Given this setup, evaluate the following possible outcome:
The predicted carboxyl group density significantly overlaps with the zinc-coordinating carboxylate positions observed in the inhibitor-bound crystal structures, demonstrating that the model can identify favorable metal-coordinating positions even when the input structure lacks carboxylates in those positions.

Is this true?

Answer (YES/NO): YES